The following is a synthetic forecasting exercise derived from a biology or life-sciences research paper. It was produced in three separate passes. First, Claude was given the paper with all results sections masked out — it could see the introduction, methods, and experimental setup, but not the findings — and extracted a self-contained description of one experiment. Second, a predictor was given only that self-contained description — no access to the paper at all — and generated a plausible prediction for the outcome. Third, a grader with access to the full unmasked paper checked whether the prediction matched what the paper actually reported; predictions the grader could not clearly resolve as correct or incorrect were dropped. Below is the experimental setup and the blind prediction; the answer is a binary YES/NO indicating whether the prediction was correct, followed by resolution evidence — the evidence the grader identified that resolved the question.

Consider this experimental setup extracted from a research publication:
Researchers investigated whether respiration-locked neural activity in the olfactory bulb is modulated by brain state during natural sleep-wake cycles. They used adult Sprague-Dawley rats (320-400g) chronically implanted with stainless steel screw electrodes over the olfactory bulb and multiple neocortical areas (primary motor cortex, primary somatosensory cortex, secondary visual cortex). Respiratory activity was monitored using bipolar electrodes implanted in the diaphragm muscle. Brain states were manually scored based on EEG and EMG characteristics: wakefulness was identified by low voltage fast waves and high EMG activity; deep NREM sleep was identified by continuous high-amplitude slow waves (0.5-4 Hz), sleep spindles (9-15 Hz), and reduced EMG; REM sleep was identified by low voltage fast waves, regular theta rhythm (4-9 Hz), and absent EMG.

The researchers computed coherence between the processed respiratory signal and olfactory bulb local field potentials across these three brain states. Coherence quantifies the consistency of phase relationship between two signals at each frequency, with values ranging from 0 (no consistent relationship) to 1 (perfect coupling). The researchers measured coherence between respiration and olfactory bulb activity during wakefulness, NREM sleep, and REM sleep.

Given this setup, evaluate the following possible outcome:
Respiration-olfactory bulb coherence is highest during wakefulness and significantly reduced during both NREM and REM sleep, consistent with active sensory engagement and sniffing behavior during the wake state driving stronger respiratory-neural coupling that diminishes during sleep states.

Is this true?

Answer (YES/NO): YES